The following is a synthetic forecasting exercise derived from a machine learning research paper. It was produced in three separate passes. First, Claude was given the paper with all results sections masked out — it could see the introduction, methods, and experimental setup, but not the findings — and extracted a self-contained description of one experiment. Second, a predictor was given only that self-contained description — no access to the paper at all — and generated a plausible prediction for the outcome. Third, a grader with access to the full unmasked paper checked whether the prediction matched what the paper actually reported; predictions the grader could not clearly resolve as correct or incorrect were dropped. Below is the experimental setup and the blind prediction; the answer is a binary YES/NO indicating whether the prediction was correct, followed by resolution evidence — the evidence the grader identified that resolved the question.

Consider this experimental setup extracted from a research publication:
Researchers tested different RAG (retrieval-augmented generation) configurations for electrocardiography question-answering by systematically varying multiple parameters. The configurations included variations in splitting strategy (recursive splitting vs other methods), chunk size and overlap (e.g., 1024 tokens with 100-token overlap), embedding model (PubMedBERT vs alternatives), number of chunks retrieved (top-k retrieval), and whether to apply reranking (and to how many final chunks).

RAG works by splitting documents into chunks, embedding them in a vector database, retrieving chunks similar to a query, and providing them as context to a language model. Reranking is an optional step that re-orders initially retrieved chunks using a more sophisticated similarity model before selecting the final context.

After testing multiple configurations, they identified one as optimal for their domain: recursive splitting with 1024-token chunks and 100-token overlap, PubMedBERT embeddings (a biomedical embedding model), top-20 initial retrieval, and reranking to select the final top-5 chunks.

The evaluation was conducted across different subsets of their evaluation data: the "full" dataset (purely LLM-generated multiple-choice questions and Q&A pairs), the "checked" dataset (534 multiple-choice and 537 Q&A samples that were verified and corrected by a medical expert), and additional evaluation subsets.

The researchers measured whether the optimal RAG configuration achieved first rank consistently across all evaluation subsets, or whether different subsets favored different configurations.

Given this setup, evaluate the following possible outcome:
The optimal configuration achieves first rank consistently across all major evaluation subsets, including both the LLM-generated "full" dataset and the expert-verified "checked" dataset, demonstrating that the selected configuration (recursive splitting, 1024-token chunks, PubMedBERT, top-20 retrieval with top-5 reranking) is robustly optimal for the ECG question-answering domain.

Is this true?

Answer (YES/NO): YES